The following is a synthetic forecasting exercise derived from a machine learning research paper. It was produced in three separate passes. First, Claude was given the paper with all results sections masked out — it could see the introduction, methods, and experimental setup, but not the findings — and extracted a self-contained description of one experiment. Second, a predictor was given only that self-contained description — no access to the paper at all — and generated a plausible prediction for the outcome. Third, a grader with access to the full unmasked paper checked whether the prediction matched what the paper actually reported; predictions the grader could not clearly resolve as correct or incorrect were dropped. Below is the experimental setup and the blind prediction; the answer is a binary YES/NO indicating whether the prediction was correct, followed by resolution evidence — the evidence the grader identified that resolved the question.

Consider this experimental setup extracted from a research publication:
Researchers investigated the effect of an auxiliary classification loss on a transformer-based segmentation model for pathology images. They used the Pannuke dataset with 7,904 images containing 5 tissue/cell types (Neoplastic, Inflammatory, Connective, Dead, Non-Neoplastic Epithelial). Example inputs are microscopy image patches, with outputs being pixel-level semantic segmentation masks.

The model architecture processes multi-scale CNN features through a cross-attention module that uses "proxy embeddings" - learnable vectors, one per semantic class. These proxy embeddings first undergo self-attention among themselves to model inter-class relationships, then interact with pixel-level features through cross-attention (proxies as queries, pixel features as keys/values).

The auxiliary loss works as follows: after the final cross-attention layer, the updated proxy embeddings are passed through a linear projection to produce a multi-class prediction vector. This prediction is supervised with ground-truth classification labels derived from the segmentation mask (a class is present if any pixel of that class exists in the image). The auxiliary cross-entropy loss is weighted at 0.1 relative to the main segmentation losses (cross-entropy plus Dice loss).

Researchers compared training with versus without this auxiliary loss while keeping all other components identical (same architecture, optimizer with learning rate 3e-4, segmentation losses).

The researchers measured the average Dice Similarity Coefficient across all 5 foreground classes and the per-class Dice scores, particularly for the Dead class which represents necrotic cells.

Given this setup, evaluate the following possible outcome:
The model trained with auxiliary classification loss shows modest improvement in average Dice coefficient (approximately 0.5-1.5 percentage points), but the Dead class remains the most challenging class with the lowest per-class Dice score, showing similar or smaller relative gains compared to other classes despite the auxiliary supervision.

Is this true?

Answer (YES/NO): NO